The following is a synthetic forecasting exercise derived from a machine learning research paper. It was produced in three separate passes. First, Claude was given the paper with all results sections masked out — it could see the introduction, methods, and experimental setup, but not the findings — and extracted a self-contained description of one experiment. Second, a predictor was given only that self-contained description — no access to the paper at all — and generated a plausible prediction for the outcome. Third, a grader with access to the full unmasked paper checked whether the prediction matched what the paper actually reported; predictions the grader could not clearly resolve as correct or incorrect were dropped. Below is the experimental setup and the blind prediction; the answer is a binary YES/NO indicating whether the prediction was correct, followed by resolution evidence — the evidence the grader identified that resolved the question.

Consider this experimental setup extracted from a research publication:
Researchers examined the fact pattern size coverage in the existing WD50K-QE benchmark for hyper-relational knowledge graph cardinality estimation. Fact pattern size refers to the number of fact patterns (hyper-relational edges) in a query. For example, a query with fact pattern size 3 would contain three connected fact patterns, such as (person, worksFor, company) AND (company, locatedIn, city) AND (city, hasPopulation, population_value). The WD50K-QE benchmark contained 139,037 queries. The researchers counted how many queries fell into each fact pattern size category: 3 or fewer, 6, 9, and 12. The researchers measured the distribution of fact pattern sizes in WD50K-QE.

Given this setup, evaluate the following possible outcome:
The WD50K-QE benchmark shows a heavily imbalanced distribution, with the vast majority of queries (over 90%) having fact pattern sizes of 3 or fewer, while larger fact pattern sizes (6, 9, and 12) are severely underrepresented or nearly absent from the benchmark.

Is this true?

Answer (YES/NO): YES